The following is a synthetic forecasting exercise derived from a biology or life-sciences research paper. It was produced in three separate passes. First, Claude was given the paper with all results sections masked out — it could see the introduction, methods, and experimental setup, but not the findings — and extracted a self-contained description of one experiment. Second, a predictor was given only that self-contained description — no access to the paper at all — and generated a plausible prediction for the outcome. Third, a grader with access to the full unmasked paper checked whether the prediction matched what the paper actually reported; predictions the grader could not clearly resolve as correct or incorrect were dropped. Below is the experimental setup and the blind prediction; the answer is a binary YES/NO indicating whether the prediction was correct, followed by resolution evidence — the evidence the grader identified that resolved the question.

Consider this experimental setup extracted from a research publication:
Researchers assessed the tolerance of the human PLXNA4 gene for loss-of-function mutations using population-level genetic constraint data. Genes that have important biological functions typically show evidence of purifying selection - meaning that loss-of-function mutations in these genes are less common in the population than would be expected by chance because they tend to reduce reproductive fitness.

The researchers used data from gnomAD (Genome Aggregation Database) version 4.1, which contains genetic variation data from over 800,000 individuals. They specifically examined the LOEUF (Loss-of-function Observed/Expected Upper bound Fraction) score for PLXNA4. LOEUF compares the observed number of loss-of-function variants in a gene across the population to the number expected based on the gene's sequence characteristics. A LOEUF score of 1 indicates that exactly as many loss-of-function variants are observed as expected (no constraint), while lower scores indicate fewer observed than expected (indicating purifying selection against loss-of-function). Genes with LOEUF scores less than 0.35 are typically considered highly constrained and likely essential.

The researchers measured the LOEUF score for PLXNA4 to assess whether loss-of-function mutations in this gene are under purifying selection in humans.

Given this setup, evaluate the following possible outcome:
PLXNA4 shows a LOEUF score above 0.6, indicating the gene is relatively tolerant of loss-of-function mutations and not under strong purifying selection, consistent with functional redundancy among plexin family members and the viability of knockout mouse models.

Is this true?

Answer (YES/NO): NO